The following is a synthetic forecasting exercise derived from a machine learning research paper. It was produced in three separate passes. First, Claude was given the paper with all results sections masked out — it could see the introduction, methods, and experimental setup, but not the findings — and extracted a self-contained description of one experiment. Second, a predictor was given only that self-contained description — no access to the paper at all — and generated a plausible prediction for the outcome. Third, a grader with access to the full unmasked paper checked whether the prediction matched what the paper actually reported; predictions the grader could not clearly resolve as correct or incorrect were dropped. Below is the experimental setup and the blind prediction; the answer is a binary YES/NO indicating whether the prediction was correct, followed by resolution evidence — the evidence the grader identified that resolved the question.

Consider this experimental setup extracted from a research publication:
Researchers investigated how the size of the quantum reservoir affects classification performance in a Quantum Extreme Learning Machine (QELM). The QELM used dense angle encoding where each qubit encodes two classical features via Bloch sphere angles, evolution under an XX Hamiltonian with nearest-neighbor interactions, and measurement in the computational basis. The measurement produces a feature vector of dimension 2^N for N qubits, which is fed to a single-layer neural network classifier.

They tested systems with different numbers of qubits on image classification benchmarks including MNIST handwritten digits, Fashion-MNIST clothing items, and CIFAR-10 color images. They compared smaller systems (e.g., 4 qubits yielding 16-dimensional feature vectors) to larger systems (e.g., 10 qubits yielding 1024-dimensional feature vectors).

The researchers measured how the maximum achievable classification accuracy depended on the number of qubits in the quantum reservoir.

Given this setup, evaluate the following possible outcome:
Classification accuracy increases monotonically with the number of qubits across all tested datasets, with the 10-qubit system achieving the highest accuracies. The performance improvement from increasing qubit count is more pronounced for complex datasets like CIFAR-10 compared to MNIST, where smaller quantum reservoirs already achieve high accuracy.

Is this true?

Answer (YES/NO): NO